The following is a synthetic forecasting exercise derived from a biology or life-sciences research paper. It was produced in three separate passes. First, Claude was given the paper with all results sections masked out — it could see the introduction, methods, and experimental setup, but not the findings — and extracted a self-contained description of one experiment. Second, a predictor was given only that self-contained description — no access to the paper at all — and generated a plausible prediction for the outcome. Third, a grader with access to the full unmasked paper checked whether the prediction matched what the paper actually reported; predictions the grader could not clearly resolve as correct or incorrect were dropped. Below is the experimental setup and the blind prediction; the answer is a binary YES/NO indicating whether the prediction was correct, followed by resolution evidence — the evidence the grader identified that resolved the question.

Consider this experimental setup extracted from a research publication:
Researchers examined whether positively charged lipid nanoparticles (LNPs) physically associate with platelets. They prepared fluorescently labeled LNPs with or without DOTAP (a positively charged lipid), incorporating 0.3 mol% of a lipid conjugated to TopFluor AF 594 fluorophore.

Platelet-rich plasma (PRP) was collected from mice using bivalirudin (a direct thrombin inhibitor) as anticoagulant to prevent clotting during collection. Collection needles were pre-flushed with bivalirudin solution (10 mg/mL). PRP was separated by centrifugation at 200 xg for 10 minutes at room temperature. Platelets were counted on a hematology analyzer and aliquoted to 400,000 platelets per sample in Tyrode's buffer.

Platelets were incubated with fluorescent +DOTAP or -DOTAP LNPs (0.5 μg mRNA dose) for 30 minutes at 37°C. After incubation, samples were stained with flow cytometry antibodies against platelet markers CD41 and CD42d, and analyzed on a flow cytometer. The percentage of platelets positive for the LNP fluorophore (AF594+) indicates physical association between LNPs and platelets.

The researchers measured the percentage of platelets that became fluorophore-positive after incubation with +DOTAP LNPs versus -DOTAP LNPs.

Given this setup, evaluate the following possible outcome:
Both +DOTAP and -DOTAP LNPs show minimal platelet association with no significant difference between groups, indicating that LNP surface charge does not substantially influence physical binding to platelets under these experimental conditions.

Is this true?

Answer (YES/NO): NO